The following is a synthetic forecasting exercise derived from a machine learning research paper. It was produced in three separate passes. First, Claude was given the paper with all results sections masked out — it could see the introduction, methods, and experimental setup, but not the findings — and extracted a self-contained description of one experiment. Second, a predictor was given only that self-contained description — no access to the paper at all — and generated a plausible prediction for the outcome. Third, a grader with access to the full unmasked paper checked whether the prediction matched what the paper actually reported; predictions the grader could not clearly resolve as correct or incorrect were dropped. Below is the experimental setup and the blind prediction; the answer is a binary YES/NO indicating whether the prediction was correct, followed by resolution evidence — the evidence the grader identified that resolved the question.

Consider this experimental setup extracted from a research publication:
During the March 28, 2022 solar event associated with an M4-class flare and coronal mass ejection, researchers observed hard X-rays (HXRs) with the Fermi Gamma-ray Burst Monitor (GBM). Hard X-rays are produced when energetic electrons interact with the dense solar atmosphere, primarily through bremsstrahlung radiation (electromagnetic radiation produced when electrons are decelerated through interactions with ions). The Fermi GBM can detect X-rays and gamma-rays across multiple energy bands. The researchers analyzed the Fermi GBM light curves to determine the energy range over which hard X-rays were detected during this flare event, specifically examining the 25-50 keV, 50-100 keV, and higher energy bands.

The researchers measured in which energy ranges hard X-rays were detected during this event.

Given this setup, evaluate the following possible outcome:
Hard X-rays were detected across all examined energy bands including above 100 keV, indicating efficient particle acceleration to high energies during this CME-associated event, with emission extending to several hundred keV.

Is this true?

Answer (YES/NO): NO